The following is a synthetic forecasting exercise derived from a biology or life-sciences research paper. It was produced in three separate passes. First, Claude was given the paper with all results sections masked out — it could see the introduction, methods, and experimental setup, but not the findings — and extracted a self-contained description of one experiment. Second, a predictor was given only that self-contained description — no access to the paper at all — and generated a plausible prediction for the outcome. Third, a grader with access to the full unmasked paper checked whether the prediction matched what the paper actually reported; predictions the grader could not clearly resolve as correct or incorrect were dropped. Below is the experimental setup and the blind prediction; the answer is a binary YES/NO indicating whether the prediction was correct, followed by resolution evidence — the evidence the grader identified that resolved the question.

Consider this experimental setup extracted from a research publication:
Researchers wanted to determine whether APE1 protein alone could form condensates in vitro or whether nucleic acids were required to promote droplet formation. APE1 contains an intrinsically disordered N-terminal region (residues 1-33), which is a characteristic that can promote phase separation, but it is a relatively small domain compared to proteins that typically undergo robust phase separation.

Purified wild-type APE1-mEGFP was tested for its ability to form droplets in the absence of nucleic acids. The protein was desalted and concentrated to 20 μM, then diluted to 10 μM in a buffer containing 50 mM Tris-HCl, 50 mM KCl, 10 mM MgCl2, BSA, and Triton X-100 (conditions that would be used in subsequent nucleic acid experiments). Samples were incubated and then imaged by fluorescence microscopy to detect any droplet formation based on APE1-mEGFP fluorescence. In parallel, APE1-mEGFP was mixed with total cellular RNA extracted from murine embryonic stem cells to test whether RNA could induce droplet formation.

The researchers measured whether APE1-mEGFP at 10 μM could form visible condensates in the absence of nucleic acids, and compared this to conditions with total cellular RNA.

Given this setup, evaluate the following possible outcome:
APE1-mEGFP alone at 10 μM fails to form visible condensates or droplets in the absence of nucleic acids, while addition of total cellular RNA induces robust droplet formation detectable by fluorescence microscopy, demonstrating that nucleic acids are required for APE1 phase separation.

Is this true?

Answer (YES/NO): NO